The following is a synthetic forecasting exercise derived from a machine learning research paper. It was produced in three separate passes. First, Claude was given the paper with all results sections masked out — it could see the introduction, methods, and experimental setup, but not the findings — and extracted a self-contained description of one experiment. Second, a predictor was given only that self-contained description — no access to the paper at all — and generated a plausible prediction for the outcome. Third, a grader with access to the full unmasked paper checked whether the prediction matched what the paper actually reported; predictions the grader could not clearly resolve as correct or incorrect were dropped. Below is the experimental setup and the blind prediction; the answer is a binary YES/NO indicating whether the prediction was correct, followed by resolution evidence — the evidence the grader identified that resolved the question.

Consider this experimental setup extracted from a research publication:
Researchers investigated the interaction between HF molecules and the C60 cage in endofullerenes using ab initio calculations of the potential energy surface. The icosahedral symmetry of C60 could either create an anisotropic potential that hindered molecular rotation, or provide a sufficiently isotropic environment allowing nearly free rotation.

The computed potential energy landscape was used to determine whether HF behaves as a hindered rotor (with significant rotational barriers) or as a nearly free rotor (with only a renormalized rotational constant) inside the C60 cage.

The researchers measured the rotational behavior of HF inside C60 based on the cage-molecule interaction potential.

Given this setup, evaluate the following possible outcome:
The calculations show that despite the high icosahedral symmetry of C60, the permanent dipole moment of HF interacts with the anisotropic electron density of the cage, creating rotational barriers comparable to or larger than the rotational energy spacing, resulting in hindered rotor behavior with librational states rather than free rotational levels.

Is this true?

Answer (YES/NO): NO